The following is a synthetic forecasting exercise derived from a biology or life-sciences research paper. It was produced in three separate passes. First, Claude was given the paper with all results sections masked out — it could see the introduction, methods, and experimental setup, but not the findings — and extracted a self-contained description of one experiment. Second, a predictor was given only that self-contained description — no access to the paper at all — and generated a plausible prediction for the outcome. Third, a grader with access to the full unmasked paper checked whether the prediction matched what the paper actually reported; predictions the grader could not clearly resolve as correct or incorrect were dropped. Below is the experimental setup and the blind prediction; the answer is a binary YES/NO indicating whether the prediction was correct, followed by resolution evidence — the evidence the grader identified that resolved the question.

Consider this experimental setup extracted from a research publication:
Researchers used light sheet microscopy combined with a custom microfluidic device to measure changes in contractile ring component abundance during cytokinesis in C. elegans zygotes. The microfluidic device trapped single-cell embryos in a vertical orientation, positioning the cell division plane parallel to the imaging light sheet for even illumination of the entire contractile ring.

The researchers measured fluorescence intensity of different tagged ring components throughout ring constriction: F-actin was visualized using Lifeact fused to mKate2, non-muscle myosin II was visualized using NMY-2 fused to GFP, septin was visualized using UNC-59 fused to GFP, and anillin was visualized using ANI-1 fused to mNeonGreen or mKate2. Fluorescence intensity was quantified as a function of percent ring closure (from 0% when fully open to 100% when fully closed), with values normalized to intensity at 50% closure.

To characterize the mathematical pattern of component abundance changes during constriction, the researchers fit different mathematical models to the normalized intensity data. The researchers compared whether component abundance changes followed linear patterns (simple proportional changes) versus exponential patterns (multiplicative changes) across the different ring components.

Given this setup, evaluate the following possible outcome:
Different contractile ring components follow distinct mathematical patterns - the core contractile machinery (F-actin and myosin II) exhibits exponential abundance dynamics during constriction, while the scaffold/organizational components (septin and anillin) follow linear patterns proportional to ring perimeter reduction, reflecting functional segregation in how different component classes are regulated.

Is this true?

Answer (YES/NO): NO